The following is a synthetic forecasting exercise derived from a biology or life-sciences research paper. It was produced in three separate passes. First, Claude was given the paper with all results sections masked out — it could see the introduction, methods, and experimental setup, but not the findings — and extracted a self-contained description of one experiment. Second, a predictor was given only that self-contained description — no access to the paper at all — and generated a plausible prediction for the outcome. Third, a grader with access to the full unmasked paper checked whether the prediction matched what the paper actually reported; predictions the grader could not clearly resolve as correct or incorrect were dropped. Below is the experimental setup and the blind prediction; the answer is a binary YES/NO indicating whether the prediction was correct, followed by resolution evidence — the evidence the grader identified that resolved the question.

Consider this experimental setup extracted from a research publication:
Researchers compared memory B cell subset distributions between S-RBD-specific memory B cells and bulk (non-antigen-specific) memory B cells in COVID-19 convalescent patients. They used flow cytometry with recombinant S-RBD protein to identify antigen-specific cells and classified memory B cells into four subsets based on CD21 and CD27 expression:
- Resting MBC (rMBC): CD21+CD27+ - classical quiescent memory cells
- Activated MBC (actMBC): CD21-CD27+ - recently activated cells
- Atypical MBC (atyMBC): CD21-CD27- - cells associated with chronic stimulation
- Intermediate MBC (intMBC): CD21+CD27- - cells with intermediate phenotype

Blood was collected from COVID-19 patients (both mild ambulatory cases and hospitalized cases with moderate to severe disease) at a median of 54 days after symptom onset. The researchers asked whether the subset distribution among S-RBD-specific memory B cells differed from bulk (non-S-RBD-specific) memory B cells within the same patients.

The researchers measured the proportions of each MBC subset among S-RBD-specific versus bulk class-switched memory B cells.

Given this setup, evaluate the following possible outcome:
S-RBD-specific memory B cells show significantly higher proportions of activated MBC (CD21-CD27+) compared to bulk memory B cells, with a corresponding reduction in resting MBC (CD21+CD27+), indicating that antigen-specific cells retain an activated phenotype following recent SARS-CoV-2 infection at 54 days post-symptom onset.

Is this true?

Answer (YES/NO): NO